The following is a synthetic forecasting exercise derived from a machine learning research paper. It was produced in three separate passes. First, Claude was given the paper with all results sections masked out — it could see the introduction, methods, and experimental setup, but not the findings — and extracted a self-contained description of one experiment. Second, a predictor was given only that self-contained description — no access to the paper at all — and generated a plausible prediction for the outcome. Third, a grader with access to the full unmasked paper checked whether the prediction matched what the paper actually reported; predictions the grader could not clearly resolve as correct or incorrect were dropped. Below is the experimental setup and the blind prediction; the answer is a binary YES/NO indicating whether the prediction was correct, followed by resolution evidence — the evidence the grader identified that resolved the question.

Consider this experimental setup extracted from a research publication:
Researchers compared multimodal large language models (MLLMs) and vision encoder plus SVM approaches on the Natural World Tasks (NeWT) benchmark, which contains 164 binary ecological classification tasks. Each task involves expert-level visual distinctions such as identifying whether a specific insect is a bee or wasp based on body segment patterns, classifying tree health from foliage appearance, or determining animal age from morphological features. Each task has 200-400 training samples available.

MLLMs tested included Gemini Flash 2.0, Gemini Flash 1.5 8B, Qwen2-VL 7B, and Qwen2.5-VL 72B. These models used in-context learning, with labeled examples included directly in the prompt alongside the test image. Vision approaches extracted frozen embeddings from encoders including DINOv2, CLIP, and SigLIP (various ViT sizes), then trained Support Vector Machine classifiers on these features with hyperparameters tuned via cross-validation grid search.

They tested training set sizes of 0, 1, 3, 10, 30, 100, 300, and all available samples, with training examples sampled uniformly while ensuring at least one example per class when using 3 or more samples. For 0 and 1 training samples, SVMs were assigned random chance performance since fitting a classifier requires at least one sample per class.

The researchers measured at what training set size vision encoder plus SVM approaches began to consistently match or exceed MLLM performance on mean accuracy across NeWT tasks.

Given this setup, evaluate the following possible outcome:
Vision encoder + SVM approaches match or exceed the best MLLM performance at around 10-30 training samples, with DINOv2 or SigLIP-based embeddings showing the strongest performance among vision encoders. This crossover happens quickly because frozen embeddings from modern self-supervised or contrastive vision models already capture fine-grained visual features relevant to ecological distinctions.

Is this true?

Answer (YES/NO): NO